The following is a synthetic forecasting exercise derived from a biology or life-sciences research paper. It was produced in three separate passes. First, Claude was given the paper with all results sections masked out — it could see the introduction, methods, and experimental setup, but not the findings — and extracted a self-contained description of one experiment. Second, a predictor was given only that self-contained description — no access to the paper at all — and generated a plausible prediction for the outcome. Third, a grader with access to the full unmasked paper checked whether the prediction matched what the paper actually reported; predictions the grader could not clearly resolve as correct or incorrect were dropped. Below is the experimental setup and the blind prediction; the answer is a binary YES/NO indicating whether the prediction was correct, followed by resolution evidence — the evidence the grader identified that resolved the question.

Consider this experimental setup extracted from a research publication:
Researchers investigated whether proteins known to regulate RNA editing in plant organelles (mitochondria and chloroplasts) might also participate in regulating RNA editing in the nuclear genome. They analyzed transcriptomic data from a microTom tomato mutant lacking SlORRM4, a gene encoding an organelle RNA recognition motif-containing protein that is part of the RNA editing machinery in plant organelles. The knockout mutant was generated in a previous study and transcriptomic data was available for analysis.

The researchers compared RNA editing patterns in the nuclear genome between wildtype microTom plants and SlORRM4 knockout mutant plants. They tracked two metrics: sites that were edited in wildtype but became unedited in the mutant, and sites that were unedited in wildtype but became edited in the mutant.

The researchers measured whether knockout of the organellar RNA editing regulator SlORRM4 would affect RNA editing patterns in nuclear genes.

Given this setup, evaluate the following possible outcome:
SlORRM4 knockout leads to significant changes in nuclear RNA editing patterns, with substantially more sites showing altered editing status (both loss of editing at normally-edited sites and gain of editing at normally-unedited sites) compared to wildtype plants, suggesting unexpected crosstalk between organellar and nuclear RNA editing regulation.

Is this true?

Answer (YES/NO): YES